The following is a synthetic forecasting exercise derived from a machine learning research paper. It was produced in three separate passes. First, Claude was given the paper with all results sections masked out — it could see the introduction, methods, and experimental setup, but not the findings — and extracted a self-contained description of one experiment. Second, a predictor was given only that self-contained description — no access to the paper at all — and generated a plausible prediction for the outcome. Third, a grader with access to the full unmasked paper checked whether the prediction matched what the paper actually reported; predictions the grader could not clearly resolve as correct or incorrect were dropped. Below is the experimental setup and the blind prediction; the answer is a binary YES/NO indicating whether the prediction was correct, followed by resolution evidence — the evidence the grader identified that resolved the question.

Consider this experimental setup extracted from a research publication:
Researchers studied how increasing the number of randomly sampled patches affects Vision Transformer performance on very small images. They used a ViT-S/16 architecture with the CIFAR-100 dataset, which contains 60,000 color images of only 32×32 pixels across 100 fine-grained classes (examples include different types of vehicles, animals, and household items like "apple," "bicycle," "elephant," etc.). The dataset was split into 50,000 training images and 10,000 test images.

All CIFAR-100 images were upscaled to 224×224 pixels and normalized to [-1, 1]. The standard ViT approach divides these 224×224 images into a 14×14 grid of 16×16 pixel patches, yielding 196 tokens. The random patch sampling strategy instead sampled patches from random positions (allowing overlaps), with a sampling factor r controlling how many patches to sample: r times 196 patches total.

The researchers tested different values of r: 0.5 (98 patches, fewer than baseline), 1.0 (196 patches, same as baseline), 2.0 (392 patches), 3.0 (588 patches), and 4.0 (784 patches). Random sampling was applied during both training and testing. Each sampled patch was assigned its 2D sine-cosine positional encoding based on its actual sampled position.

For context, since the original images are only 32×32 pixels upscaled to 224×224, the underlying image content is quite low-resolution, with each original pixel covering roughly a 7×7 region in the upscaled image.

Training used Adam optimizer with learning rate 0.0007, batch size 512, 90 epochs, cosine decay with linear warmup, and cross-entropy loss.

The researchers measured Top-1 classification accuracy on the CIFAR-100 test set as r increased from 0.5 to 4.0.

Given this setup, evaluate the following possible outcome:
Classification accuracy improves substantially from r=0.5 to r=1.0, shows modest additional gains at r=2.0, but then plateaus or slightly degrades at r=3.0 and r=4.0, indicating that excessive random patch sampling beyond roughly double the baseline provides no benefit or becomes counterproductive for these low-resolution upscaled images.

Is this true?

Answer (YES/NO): YES